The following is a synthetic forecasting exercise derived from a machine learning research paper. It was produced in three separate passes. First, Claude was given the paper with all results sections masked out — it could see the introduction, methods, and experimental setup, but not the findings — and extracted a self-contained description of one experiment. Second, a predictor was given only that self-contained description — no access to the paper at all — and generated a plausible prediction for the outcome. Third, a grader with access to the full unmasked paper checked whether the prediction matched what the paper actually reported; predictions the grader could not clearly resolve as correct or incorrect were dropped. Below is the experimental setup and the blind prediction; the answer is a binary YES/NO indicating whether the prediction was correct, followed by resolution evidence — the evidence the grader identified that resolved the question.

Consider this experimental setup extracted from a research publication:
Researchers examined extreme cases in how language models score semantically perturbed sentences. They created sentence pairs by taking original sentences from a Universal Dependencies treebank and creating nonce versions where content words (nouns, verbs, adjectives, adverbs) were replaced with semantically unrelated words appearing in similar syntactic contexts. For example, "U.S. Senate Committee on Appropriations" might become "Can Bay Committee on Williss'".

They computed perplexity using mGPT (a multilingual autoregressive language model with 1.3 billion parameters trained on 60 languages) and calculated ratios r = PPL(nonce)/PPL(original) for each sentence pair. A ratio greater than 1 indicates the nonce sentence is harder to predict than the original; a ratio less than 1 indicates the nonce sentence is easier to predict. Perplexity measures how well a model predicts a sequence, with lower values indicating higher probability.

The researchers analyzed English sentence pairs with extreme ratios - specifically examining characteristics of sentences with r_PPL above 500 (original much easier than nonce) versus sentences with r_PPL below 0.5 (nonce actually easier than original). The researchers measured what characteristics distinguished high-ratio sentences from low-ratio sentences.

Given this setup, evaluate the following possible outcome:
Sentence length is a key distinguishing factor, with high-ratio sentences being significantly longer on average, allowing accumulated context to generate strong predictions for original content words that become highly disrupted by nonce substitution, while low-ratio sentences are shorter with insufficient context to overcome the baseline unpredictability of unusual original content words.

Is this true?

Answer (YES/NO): NO